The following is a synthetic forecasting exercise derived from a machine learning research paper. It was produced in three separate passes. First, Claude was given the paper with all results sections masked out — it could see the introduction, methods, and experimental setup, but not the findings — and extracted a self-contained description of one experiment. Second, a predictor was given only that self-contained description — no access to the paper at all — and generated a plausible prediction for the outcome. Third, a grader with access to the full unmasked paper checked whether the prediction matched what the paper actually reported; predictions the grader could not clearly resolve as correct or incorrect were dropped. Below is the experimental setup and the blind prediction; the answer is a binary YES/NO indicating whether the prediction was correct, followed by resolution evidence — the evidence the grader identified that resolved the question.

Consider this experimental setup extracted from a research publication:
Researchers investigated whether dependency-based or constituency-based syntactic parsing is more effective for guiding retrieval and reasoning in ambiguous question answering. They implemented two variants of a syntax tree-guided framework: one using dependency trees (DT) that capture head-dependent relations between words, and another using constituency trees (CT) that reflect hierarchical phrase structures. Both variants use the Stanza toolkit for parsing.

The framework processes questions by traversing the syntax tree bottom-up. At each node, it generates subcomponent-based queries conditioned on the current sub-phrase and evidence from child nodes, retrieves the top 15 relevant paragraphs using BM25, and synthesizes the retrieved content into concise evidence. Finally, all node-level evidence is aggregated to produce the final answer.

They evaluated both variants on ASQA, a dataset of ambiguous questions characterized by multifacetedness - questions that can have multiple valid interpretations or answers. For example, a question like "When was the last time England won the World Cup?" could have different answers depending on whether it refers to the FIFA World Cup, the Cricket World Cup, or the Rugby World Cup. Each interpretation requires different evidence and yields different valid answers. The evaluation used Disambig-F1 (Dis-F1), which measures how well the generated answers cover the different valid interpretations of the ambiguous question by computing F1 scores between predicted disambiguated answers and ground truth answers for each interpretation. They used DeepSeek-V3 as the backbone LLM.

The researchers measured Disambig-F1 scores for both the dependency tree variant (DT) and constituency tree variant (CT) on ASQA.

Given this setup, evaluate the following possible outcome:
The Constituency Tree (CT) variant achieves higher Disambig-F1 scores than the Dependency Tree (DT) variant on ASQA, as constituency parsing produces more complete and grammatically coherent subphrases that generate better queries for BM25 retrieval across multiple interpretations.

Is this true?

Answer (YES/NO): NO